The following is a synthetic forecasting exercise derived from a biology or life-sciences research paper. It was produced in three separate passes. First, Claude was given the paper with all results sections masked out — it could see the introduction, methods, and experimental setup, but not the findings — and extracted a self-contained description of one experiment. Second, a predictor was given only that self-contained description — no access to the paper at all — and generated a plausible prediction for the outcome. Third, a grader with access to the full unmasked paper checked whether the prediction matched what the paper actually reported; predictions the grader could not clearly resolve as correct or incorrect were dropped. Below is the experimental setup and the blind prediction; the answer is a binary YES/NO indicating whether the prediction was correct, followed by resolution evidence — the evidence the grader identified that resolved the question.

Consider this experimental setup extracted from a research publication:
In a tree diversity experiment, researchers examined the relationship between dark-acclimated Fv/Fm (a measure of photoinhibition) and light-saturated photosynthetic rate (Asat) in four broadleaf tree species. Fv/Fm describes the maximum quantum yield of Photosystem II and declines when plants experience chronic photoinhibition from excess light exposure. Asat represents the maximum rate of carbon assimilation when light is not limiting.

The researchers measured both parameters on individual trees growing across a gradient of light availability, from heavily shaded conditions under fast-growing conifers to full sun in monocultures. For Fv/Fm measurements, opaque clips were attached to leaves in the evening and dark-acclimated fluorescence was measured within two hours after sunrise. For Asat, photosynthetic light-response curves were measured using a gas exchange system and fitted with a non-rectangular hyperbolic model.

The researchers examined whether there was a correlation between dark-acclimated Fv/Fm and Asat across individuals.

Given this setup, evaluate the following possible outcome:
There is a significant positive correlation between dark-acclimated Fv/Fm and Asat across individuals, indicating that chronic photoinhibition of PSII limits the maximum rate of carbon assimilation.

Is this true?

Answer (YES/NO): YES